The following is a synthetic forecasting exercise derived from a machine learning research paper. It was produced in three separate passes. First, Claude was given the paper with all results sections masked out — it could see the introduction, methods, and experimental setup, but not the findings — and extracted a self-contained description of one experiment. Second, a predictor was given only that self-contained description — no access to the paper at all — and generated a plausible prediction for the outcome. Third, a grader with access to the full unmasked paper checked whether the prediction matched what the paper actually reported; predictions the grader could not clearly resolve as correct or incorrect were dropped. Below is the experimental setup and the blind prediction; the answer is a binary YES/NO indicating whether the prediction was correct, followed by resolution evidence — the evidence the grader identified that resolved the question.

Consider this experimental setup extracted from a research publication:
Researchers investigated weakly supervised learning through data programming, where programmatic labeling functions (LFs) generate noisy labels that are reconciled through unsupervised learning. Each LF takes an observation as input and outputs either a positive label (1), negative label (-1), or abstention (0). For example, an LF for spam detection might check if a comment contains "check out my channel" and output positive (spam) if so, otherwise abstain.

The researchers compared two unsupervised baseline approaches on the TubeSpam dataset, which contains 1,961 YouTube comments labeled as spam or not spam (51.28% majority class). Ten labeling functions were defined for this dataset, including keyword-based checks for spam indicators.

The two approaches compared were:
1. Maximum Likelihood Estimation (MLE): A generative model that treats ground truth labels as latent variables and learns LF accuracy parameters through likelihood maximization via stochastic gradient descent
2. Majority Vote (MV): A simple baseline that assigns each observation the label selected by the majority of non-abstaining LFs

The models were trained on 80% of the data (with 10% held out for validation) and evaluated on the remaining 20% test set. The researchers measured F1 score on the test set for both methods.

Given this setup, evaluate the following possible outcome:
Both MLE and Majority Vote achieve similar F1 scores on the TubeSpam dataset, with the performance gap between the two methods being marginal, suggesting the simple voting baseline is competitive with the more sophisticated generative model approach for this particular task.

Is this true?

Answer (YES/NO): NO